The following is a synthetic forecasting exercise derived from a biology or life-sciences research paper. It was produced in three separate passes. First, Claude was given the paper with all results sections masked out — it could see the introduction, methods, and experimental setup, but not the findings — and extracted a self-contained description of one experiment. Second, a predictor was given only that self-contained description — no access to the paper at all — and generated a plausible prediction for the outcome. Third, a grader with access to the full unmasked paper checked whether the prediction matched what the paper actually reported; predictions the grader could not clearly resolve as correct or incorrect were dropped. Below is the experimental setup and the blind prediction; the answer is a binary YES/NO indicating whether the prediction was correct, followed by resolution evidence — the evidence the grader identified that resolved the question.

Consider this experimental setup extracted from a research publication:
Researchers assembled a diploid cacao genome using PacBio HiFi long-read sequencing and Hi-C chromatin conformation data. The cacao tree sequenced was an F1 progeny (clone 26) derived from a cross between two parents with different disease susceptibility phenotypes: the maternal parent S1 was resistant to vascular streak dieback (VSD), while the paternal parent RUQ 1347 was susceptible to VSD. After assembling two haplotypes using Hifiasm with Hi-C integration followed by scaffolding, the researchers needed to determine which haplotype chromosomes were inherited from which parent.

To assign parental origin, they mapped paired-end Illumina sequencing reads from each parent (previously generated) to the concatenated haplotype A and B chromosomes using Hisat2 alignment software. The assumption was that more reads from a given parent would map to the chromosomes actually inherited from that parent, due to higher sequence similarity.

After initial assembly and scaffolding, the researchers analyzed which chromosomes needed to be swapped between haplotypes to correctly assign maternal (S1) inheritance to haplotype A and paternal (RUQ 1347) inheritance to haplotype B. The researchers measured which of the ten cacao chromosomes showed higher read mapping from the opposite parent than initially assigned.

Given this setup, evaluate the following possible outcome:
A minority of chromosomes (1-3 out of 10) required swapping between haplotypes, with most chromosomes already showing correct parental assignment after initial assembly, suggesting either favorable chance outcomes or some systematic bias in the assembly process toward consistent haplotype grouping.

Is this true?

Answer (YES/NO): YES